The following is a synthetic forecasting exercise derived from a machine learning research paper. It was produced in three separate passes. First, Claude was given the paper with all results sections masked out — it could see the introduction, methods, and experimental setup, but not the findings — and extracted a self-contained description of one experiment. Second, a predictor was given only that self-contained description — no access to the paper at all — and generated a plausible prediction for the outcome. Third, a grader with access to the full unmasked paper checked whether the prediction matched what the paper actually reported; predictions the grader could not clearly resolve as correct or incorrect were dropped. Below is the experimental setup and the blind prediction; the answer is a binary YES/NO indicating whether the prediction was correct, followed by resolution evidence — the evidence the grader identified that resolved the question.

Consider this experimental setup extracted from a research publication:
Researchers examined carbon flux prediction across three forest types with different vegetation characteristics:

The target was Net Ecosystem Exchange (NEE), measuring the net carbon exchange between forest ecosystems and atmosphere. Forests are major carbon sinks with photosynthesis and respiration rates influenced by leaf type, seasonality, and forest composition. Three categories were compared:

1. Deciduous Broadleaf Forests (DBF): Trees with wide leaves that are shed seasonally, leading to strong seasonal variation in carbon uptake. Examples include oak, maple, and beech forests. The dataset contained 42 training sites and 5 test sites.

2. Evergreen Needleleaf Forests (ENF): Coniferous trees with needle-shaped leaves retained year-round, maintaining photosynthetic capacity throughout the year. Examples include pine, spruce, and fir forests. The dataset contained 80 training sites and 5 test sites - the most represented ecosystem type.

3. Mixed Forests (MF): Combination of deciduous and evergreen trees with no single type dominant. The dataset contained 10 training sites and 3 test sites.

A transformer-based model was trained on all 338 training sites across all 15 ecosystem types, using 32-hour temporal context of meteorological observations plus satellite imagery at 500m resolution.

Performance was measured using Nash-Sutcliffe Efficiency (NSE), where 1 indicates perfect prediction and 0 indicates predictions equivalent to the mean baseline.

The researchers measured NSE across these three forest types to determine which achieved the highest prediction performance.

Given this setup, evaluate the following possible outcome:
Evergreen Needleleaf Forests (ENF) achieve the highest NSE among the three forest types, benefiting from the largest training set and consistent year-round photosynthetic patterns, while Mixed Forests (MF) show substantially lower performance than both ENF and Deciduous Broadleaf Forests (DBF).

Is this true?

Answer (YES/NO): NO